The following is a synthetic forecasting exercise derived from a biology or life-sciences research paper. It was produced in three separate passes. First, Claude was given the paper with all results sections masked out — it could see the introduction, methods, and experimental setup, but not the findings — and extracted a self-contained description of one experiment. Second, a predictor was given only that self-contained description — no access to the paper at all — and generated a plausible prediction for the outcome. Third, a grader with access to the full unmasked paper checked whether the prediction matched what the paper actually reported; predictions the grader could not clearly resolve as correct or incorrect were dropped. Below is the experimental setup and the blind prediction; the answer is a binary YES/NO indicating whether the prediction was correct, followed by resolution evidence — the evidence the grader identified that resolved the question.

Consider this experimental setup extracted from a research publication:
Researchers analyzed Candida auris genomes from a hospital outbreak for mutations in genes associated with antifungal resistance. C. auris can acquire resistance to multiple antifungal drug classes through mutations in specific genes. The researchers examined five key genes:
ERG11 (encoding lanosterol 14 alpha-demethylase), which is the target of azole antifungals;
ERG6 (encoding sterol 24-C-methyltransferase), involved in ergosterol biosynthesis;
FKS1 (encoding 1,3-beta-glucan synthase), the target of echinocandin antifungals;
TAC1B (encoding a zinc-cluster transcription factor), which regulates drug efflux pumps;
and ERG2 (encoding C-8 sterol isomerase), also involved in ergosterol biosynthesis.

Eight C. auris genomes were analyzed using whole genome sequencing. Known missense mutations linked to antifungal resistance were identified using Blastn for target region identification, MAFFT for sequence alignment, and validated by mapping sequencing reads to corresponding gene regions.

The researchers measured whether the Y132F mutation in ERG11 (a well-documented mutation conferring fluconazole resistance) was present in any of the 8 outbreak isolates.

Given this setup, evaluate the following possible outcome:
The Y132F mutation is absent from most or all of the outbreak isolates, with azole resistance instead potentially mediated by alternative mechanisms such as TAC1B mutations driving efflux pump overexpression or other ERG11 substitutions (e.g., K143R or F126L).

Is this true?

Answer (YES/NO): NO